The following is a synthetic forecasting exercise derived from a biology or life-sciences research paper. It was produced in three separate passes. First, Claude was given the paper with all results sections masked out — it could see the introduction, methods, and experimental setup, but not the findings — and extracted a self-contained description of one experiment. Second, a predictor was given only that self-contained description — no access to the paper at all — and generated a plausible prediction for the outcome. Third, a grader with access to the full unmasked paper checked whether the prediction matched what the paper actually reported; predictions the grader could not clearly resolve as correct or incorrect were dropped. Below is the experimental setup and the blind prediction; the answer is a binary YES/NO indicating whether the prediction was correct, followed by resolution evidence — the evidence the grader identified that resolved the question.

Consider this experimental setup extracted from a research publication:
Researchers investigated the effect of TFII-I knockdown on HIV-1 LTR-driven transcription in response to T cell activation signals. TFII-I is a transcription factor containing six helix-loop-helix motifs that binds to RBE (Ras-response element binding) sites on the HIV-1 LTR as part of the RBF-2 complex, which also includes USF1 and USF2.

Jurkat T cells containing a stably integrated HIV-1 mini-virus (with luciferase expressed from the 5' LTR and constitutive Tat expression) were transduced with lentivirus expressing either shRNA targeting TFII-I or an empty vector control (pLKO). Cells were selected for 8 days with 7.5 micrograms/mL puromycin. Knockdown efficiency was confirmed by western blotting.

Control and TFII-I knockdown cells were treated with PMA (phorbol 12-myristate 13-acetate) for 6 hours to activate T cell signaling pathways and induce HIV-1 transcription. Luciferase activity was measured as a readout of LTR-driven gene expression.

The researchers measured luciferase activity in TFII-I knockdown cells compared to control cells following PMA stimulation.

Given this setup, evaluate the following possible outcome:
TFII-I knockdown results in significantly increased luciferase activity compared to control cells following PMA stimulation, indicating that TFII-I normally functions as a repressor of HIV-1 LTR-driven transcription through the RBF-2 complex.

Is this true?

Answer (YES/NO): NO